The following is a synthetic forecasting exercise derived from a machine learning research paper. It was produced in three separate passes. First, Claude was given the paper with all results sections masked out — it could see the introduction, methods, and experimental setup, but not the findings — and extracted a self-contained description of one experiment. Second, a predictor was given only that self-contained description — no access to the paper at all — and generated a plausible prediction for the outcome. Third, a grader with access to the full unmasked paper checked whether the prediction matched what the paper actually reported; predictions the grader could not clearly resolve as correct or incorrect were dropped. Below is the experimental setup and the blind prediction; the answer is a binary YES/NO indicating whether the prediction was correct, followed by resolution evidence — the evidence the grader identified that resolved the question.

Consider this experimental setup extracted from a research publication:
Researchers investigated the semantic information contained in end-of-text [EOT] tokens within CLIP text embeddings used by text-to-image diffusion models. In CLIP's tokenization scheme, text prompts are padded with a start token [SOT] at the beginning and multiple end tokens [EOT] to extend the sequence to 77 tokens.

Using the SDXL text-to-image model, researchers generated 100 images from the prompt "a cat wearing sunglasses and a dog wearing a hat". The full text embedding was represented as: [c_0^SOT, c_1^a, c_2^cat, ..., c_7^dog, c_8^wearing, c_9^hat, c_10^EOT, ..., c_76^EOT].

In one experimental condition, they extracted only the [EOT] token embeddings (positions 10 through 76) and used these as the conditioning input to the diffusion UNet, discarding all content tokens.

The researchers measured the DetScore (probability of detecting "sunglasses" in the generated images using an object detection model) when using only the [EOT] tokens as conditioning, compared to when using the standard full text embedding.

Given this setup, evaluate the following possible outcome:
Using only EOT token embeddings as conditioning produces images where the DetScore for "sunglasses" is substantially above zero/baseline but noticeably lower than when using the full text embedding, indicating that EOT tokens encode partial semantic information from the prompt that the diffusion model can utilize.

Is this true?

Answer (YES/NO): NO